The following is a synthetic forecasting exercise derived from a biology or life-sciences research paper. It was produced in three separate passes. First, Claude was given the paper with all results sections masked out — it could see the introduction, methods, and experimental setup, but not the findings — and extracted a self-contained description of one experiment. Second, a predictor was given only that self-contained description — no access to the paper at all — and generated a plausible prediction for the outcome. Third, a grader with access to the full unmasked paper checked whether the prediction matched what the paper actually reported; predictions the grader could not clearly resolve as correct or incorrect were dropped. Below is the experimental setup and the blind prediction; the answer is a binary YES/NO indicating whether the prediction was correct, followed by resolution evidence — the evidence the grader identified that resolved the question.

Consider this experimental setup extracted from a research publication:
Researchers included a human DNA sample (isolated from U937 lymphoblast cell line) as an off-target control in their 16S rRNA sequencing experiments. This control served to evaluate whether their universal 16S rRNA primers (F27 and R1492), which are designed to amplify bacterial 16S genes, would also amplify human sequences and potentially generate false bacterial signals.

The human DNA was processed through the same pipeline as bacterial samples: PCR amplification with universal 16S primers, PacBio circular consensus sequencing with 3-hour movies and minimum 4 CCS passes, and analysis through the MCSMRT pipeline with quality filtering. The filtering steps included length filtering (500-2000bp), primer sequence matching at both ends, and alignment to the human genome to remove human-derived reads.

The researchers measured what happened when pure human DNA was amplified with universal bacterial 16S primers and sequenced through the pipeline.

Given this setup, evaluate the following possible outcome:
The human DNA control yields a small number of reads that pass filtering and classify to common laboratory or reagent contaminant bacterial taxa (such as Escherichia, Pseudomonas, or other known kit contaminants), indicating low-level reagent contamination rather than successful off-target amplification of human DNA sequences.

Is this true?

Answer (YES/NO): NO